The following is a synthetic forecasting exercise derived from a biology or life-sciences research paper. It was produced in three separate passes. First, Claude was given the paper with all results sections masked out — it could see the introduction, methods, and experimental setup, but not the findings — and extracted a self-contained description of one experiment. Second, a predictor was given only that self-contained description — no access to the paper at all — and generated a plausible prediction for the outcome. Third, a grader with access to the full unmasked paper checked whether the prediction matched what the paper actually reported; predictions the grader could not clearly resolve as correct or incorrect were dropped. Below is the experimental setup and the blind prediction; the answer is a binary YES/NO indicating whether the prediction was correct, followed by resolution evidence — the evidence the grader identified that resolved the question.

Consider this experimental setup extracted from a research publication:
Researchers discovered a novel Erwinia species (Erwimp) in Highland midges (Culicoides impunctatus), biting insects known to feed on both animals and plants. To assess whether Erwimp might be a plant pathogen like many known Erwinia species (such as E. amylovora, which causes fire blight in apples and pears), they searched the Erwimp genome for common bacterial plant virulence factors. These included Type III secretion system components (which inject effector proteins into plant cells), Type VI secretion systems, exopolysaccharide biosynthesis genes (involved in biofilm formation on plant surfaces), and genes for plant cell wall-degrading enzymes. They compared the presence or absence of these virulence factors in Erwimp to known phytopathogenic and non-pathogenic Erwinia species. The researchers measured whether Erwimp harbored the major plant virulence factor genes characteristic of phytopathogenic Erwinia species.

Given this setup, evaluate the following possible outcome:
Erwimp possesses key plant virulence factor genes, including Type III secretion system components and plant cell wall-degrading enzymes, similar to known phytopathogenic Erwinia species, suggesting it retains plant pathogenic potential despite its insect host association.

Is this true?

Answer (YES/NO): NO